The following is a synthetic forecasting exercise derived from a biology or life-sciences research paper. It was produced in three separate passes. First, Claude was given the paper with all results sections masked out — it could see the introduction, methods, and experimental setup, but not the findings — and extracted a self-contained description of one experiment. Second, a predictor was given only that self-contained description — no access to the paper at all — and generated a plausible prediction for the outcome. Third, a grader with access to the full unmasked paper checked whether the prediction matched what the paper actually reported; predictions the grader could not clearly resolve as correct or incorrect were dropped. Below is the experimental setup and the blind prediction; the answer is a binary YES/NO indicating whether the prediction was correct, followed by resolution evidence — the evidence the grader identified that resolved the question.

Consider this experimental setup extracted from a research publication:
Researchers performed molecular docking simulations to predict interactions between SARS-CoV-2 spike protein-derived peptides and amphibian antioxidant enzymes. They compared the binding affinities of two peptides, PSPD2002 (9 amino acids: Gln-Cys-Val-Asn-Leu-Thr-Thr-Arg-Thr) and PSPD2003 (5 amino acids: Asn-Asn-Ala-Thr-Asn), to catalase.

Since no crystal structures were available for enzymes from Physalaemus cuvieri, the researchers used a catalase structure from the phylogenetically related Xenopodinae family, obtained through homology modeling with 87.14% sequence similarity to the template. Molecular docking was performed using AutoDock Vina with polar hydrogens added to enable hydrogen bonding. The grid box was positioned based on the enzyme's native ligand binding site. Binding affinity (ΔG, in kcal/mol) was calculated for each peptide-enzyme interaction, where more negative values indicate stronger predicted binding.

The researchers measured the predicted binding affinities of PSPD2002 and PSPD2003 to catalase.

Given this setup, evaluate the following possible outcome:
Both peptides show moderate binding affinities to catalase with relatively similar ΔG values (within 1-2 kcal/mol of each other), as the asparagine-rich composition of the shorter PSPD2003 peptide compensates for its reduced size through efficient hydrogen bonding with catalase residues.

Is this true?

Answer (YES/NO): NO